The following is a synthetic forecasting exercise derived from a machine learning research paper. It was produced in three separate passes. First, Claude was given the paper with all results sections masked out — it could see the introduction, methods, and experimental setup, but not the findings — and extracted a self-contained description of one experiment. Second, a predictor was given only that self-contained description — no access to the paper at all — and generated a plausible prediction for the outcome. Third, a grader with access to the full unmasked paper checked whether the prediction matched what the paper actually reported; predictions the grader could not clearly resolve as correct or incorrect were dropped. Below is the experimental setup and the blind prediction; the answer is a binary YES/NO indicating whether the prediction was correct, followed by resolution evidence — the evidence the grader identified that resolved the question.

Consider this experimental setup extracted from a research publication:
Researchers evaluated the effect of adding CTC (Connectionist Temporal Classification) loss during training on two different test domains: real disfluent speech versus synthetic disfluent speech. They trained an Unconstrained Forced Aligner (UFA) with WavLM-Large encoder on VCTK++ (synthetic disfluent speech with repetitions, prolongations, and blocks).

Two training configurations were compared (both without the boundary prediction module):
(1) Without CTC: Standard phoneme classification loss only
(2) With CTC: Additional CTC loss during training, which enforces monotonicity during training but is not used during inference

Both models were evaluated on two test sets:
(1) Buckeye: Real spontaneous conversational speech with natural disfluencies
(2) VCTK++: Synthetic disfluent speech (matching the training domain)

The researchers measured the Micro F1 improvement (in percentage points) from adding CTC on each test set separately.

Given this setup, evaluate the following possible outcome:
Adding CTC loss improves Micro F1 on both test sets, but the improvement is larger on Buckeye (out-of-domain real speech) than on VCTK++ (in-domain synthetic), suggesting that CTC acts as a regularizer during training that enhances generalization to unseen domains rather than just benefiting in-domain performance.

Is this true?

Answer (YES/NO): YES